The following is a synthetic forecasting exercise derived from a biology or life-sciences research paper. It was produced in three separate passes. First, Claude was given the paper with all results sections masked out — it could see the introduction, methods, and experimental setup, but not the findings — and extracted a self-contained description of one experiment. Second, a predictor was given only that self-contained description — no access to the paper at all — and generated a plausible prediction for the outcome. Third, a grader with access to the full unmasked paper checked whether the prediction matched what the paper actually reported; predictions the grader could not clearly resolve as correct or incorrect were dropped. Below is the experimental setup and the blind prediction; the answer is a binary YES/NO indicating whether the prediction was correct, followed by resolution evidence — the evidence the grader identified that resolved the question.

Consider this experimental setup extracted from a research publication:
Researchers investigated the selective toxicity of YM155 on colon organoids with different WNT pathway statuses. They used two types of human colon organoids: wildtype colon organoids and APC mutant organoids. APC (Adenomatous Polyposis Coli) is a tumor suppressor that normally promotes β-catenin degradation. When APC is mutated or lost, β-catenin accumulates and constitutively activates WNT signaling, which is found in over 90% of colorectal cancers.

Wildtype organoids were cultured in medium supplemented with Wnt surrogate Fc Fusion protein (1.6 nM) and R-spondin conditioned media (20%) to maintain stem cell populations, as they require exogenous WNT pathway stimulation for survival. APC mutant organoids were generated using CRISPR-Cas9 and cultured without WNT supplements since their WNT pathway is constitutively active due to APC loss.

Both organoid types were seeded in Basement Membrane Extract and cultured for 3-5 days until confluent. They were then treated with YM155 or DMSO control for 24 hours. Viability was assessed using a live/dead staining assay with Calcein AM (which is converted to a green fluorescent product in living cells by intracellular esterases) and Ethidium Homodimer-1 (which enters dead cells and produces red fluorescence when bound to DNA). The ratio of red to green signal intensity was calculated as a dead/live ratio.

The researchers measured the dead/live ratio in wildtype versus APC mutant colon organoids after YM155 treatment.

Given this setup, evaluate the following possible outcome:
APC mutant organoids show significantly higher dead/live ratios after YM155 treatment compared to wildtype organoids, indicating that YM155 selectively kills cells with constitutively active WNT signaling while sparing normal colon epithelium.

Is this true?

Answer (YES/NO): YES